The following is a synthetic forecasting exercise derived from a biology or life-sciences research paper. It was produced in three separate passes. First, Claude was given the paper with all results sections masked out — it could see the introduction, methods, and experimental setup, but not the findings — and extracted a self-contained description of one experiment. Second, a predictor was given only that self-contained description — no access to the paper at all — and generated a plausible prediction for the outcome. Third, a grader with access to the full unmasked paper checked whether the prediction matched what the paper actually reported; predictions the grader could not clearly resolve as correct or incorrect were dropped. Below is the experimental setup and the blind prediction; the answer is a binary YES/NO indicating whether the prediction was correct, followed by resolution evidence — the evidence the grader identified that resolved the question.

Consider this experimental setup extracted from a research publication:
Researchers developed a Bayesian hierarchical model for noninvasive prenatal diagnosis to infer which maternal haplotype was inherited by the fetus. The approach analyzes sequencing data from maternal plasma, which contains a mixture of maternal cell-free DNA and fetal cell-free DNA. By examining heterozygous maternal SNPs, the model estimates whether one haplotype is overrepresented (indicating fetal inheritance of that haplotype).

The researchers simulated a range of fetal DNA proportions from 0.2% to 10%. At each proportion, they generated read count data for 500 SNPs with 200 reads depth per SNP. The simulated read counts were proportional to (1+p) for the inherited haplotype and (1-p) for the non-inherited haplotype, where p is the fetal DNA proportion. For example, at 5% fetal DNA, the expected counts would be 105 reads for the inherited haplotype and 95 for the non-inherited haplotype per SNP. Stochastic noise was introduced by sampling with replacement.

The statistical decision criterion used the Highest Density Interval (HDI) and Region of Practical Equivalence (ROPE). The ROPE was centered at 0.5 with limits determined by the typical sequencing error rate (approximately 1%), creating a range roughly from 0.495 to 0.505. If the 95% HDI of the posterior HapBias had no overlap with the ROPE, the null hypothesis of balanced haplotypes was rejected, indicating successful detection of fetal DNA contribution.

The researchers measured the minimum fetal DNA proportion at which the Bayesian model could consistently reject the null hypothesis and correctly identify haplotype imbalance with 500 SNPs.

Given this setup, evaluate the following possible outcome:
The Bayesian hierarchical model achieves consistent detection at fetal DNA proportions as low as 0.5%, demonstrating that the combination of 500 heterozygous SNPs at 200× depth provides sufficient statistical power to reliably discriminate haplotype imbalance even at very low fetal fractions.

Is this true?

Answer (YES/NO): NO